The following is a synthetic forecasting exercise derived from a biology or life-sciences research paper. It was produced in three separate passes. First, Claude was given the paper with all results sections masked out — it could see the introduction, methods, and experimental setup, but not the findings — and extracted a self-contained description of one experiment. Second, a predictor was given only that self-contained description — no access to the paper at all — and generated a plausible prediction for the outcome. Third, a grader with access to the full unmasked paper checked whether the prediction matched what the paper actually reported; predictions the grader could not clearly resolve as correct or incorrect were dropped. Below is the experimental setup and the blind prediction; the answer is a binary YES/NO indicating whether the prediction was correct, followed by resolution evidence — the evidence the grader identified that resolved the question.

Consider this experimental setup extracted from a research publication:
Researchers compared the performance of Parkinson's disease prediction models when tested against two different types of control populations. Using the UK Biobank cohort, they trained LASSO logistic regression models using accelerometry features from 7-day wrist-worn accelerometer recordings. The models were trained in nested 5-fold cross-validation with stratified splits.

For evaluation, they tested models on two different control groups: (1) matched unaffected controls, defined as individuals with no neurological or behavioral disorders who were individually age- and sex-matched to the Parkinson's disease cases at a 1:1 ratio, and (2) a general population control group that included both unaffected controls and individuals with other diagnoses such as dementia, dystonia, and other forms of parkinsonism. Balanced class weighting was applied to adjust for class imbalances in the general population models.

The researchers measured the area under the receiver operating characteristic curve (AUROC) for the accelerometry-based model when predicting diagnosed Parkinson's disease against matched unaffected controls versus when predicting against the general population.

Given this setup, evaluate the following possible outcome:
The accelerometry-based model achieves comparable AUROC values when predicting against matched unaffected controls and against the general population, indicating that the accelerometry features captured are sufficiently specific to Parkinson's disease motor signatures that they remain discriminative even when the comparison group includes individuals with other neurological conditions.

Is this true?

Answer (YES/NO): YES